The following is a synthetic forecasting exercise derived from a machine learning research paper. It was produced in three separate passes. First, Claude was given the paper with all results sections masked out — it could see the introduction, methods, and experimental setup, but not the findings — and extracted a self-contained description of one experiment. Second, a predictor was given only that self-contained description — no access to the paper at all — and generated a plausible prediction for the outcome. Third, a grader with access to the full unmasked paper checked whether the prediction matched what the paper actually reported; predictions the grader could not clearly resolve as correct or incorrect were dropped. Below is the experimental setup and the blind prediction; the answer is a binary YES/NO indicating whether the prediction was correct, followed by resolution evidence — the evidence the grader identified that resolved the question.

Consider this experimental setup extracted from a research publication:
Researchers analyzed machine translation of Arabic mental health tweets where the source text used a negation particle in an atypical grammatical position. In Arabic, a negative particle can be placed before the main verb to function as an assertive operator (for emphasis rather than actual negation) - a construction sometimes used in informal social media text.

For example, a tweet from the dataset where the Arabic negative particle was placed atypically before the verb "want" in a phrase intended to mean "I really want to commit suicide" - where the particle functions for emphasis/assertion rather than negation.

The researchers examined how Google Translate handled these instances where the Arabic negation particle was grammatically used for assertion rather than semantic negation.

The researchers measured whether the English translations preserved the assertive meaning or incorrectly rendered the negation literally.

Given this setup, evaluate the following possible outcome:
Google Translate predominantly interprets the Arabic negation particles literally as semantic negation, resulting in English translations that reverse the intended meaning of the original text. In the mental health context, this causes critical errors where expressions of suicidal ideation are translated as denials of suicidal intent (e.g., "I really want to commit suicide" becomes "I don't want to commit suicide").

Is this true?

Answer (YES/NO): YES